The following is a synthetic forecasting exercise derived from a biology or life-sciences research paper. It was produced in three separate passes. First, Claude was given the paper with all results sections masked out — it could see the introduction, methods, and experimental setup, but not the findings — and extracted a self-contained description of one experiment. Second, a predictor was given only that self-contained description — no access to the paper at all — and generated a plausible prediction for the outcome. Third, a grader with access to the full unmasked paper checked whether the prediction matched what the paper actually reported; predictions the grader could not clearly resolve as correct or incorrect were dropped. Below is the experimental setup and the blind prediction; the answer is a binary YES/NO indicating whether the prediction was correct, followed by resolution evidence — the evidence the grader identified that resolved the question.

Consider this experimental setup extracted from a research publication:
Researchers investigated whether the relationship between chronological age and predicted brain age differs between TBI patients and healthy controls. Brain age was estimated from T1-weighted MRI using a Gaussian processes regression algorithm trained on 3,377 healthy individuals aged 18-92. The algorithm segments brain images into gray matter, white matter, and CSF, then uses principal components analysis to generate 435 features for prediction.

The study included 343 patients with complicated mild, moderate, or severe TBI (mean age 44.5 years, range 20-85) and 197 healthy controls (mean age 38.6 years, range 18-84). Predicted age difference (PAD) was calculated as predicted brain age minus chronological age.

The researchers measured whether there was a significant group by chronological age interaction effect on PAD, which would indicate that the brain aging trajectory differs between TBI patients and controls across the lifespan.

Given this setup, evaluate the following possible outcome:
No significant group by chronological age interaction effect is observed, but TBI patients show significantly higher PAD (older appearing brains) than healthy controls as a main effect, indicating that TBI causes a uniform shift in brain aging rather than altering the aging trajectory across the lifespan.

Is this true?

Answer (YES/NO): NO